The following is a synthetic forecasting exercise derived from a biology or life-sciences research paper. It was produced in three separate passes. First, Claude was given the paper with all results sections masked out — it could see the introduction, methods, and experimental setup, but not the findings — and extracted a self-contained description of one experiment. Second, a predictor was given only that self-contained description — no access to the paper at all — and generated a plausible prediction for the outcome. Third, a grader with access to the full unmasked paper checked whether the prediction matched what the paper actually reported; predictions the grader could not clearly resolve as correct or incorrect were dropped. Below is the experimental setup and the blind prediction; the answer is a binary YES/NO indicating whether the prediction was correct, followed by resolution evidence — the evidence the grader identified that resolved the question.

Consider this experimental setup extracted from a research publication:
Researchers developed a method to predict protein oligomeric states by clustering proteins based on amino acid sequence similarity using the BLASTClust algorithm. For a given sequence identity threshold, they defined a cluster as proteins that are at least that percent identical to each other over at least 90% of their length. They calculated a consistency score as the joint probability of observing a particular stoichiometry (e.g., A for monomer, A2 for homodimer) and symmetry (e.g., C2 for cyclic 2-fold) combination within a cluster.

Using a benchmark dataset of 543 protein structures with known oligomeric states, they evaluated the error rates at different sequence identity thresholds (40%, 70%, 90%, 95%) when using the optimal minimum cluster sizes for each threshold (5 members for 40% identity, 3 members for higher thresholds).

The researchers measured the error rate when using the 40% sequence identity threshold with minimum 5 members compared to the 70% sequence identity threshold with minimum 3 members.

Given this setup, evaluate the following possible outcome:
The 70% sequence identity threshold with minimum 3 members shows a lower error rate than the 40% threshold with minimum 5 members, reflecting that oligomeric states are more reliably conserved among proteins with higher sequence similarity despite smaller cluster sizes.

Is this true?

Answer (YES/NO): YES